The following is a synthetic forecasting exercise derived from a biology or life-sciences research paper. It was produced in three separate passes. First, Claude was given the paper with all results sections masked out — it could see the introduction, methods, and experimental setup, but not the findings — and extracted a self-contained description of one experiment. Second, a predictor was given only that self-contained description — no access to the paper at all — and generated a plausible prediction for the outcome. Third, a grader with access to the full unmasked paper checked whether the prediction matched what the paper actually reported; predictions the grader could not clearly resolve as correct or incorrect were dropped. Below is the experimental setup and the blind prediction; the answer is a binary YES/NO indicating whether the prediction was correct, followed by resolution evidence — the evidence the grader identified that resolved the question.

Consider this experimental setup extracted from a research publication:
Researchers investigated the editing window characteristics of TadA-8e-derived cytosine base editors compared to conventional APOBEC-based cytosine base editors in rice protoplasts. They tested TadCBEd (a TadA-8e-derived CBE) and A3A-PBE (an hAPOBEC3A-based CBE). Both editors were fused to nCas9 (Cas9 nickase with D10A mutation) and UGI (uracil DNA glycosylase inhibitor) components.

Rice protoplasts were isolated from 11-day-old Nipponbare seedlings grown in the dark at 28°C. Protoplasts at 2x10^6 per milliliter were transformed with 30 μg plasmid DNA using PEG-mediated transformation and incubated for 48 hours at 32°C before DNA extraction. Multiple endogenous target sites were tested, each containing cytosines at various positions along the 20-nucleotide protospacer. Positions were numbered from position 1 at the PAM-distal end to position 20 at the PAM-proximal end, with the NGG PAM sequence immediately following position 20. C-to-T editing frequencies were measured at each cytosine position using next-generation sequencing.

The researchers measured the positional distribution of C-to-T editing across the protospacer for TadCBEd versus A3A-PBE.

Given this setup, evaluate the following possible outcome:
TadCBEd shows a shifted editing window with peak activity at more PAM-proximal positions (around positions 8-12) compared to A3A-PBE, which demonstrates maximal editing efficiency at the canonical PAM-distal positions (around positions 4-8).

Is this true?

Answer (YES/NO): NO